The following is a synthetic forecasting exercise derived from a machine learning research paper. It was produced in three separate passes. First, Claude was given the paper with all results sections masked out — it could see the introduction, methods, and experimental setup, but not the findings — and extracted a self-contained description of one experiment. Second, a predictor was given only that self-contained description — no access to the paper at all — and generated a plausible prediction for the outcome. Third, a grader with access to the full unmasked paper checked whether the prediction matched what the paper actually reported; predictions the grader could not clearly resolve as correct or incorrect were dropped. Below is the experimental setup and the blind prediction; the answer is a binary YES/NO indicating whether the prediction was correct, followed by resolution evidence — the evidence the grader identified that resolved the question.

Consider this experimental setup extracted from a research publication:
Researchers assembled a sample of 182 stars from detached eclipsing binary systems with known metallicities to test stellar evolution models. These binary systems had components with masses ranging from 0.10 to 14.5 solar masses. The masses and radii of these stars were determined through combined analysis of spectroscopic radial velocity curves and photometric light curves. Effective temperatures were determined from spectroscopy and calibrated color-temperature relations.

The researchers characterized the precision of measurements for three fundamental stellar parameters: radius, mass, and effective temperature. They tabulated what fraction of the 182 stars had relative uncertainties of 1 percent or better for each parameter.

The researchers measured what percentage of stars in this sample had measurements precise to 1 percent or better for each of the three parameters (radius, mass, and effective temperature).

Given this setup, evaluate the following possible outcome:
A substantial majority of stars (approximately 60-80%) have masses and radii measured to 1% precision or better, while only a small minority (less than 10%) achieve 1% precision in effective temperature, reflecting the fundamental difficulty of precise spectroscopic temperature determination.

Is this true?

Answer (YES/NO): NO